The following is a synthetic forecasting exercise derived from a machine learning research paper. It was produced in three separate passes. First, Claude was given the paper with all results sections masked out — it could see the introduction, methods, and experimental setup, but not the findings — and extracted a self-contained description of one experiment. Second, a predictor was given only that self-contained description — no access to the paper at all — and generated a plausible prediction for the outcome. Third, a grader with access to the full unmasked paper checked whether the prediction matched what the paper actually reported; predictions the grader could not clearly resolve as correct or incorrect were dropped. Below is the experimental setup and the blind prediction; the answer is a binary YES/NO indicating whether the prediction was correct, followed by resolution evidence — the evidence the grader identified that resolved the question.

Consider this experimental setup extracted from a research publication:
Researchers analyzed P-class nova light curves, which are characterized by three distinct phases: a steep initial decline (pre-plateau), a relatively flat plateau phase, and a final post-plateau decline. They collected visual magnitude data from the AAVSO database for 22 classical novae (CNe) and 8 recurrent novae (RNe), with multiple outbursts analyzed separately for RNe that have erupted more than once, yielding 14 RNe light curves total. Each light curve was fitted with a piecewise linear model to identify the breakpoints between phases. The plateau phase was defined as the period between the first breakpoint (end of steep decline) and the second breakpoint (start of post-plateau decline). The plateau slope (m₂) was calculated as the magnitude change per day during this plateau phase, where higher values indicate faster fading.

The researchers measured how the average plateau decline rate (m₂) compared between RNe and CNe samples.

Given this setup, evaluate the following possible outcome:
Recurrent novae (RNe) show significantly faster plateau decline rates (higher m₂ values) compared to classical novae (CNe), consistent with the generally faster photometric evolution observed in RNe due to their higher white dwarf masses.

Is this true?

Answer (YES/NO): YES